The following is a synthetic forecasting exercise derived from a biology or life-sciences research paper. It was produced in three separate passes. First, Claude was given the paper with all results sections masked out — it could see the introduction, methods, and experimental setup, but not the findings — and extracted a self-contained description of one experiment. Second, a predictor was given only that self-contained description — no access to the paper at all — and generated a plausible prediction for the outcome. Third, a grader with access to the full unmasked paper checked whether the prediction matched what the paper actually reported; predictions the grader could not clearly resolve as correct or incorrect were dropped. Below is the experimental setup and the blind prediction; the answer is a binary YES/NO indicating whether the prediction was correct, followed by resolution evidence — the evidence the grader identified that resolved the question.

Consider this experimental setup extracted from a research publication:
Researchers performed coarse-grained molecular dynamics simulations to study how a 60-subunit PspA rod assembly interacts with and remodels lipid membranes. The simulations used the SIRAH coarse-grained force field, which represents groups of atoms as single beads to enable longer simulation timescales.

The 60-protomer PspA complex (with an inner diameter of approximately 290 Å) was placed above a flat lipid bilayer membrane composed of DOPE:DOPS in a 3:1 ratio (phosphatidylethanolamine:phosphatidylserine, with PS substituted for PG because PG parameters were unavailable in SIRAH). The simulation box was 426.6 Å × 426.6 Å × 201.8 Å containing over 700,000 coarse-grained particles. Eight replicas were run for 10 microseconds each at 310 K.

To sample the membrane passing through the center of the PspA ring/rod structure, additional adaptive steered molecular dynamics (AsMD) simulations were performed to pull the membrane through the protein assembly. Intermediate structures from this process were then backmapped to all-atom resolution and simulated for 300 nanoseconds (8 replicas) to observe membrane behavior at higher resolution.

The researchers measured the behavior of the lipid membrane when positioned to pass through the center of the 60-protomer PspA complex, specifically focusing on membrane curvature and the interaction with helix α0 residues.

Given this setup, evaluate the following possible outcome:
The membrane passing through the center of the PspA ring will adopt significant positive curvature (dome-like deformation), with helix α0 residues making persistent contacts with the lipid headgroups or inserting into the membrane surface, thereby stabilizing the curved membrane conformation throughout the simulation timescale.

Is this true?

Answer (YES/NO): YES